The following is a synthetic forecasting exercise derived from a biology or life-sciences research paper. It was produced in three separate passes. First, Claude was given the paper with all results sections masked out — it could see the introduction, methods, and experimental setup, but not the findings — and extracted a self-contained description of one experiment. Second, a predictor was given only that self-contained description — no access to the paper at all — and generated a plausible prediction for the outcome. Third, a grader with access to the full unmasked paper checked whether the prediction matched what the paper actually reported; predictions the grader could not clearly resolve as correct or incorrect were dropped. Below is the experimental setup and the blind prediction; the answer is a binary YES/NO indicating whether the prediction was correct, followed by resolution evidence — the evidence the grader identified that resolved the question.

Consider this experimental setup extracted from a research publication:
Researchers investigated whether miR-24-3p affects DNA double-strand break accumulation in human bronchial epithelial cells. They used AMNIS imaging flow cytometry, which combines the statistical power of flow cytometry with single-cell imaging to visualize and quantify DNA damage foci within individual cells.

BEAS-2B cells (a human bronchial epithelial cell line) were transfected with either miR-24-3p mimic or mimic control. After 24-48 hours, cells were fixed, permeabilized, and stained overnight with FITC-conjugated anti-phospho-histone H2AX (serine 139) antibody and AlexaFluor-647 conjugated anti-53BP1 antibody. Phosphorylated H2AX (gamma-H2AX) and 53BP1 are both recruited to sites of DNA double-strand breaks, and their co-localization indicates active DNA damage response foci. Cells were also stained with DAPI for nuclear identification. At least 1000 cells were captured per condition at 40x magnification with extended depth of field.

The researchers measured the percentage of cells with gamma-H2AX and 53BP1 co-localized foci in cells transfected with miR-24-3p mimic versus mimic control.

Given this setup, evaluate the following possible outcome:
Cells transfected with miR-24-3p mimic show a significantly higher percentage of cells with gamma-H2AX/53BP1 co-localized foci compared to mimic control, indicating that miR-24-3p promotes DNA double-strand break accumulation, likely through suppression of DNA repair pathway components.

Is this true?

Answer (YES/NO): YES